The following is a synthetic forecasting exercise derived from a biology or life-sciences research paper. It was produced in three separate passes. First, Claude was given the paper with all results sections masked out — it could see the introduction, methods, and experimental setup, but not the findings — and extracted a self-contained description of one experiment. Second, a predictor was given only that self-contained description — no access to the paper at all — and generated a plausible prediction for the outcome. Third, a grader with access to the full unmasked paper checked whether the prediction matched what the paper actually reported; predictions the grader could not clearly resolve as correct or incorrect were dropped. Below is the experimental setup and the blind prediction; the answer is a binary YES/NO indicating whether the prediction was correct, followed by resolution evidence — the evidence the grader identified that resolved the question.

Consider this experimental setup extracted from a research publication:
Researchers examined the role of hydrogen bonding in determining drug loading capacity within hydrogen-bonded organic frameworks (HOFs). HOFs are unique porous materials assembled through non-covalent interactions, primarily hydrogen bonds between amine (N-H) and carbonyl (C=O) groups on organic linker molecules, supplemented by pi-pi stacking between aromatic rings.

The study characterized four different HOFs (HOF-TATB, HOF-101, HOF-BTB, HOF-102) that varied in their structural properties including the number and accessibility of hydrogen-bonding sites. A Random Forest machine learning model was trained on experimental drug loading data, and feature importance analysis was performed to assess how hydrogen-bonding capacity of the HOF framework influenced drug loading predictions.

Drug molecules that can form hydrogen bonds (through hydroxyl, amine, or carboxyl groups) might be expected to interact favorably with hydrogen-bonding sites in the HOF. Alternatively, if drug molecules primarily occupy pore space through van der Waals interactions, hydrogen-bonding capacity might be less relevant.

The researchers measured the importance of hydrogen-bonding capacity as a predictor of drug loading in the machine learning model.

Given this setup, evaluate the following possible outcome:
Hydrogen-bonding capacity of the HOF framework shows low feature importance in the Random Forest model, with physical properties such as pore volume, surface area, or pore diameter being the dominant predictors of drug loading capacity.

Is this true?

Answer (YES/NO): NO